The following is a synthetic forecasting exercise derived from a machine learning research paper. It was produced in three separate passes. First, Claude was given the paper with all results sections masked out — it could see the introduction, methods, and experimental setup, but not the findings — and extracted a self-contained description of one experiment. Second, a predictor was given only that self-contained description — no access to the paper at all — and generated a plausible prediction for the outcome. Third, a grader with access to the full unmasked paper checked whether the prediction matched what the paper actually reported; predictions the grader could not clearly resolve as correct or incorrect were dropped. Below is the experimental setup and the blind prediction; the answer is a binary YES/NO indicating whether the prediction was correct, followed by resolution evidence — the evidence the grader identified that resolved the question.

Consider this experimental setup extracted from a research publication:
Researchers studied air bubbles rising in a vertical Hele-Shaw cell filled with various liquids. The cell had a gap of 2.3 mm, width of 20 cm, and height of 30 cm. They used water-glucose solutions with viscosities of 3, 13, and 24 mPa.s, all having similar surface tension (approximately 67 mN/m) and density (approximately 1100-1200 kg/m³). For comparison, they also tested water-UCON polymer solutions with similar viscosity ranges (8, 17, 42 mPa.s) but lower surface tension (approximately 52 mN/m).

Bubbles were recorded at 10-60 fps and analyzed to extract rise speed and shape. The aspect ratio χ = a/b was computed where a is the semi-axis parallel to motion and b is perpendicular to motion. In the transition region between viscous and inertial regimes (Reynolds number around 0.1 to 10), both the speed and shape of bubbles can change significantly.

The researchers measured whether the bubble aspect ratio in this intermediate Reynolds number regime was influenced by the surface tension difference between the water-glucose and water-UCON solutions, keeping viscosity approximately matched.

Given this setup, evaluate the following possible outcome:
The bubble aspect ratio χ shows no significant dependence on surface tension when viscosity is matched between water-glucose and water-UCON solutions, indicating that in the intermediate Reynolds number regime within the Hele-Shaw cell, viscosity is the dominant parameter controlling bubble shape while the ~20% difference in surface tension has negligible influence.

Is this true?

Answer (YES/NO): YES